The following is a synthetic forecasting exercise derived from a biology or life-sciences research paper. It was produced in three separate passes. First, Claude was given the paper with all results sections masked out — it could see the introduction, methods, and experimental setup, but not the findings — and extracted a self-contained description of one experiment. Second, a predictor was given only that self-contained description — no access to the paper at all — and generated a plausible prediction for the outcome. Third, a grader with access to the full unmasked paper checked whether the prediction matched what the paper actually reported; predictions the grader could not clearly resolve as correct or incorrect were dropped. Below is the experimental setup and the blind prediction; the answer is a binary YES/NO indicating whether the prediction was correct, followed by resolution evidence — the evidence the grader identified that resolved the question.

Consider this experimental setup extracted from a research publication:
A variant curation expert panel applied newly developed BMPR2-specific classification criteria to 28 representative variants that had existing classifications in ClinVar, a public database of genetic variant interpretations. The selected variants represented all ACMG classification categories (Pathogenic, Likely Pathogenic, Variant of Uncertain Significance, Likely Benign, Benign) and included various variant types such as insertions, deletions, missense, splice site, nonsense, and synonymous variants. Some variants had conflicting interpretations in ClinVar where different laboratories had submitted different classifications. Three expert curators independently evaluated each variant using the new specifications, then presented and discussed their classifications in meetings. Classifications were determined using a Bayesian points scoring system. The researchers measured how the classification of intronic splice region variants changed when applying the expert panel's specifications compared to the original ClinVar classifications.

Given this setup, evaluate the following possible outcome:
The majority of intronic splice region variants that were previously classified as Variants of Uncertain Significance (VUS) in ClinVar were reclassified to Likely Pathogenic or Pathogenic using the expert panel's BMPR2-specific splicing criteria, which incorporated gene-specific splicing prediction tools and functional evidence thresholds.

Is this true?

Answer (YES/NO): NO